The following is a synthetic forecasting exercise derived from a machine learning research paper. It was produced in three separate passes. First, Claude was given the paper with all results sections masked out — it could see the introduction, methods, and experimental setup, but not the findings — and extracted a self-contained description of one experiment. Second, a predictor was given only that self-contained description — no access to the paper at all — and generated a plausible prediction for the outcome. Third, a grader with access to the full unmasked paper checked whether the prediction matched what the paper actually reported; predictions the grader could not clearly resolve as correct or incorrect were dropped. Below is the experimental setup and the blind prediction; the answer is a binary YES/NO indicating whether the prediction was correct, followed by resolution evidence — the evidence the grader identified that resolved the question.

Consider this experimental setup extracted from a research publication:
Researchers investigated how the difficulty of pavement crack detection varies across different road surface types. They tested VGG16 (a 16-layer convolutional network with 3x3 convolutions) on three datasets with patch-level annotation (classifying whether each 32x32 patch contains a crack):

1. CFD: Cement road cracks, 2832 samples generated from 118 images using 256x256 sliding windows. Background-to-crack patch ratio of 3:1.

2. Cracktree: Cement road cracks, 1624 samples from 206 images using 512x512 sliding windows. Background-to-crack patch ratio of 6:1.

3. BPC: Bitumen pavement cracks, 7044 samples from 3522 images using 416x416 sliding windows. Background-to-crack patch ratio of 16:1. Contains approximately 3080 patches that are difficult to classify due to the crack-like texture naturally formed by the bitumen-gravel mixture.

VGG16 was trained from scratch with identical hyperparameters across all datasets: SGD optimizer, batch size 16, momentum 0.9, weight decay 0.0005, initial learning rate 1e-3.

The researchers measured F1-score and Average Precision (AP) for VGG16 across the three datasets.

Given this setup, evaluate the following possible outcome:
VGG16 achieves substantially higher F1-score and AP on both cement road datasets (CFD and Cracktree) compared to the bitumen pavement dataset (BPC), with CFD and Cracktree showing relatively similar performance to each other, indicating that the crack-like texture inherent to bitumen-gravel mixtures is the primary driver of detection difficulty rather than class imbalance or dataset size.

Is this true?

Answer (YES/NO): YES